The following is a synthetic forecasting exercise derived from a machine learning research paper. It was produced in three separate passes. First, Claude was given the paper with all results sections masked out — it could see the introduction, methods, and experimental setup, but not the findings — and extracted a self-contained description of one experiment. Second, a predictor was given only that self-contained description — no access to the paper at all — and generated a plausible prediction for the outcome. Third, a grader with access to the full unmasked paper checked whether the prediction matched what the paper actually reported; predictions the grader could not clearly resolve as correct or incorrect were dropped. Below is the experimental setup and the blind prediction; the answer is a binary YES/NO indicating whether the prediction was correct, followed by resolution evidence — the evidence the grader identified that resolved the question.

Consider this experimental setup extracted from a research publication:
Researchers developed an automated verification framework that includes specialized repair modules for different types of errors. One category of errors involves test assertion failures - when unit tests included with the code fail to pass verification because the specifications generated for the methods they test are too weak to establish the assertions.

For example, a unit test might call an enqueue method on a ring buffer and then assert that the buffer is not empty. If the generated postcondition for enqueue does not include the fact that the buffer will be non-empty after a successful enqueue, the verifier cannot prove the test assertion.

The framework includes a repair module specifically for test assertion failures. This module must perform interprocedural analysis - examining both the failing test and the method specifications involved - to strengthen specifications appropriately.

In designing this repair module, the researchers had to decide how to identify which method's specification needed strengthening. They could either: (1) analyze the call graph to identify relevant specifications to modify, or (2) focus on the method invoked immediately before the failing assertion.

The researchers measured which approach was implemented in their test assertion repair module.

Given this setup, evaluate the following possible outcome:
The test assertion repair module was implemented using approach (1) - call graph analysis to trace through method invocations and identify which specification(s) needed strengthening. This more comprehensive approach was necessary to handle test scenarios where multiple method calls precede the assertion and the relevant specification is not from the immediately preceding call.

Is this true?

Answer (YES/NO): NO